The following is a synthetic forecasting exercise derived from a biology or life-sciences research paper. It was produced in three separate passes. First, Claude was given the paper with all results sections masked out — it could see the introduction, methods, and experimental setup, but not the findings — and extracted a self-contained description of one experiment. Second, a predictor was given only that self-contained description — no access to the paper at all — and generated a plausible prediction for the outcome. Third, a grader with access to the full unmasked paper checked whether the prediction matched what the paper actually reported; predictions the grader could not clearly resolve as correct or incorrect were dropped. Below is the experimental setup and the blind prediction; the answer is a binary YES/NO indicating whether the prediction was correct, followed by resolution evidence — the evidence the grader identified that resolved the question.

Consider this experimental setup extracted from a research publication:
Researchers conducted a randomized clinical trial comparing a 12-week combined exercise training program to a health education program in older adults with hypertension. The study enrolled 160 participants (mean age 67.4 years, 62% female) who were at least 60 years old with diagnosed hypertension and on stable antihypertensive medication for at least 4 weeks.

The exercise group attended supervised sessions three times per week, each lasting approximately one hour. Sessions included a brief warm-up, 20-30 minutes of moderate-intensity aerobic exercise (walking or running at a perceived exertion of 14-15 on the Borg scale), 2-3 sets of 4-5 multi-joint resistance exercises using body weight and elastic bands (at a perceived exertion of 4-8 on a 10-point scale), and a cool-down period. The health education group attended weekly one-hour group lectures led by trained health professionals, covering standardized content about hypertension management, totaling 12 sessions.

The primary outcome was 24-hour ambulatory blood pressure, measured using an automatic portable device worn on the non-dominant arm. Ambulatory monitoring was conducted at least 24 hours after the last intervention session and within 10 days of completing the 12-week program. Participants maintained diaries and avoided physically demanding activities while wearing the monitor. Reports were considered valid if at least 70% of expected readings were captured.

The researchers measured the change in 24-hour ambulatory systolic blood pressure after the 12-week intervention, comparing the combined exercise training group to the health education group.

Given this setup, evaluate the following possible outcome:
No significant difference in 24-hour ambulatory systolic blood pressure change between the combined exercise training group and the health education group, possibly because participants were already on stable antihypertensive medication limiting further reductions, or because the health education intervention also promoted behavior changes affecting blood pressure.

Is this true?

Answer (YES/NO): YES